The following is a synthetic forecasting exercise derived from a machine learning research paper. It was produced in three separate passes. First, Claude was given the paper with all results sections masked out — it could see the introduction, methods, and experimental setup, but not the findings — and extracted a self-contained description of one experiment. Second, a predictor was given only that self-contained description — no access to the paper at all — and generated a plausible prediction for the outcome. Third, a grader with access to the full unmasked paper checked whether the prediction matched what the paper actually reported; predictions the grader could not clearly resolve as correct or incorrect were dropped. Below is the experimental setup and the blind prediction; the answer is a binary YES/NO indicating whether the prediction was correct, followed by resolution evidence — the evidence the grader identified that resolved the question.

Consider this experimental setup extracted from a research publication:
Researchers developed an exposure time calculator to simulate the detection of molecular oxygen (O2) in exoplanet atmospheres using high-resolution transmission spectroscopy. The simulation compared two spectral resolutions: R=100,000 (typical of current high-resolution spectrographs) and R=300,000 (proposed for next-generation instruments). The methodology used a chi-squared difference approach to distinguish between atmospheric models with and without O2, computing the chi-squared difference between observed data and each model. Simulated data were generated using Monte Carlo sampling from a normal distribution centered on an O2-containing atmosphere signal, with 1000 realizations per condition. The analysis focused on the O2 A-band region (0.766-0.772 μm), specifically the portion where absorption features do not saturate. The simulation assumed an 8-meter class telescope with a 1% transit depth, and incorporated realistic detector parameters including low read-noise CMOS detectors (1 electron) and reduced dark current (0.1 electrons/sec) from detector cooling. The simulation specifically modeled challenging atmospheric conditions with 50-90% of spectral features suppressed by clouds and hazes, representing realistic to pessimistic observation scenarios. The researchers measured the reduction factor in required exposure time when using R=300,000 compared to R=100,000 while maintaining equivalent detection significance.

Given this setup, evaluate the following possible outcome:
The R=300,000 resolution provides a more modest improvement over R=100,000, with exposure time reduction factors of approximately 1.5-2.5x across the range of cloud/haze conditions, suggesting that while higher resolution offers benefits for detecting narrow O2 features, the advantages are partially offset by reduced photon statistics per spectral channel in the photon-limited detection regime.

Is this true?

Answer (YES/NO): NO